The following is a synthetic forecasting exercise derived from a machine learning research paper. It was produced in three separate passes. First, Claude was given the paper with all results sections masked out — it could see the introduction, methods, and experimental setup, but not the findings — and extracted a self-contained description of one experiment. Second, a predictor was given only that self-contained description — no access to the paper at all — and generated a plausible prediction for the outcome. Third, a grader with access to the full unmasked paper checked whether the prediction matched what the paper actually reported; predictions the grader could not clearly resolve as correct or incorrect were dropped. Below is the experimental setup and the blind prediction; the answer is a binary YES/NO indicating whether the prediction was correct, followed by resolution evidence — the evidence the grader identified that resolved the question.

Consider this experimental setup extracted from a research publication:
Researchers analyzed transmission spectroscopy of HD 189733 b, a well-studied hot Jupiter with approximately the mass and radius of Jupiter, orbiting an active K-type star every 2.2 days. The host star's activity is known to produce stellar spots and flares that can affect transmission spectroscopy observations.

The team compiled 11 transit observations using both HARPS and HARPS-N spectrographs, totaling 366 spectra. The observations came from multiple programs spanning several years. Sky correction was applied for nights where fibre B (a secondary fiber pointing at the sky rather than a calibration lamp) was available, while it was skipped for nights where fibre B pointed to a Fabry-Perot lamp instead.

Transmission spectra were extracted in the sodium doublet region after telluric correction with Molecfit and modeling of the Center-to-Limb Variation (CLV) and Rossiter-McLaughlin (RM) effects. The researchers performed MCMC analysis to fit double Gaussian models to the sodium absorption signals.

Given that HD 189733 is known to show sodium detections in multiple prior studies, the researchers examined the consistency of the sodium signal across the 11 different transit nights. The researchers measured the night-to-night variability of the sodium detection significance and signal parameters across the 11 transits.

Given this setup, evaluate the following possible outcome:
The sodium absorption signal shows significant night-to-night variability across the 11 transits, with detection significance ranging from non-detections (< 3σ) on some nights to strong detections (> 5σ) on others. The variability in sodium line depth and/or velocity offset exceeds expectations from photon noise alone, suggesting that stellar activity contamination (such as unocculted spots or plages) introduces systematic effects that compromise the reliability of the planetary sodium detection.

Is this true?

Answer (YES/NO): NO